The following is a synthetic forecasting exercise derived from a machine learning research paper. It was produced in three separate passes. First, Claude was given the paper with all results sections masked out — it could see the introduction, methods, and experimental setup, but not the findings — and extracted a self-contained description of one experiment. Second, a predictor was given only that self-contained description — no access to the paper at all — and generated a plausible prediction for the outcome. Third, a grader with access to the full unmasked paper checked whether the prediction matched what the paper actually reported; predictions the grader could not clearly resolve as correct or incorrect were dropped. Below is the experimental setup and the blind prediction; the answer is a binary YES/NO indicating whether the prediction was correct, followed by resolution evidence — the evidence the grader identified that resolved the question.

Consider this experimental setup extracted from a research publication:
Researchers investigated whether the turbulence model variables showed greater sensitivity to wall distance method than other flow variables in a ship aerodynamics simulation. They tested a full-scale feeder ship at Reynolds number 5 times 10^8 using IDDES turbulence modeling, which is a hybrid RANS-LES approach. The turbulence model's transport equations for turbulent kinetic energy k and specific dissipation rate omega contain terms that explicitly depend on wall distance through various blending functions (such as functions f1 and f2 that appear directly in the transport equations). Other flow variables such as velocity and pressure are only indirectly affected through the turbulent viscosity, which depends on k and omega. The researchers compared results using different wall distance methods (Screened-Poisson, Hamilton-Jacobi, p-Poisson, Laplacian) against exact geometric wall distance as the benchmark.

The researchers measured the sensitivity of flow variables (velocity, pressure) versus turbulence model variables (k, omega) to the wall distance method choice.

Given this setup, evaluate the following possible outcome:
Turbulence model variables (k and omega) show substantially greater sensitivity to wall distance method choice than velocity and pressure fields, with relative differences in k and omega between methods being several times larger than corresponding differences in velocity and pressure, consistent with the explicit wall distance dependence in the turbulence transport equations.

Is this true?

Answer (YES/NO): YES